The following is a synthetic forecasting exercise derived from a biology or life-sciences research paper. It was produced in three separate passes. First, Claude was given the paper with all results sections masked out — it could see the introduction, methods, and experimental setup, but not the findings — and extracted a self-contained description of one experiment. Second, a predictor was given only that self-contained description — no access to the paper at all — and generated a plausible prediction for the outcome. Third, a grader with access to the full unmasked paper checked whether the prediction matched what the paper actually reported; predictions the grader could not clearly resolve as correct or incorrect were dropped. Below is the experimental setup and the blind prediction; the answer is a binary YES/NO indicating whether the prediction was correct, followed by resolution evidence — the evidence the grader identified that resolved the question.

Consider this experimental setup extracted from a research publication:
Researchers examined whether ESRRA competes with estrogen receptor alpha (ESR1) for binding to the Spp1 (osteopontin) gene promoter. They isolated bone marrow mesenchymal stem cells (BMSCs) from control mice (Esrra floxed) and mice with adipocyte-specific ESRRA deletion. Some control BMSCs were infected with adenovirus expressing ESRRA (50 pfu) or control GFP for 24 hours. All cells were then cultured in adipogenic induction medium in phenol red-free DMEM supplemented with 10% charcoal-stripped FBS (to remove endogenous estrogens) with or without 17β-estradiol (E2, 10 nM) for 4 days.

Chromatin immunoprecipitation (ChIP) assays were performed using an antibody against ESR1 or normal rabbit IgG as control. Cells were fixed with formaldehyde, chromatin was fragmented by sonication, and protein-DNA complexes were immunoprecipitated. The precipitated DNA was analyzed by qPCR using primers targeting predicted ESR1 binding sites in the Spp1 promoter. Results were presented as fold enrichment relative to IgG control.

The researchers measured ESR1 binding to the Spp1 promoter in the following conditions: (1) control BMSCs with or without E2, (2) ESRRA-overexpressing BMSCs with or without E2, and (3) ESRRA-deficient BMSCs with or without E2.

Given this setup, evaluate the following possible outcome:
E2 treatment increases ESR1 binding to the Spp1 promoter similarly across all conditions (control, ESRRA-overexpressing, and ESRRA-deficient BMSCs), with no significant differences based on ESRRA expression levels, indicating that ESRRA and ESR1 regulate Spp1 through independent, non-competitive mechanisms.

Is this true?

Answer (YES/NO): NO